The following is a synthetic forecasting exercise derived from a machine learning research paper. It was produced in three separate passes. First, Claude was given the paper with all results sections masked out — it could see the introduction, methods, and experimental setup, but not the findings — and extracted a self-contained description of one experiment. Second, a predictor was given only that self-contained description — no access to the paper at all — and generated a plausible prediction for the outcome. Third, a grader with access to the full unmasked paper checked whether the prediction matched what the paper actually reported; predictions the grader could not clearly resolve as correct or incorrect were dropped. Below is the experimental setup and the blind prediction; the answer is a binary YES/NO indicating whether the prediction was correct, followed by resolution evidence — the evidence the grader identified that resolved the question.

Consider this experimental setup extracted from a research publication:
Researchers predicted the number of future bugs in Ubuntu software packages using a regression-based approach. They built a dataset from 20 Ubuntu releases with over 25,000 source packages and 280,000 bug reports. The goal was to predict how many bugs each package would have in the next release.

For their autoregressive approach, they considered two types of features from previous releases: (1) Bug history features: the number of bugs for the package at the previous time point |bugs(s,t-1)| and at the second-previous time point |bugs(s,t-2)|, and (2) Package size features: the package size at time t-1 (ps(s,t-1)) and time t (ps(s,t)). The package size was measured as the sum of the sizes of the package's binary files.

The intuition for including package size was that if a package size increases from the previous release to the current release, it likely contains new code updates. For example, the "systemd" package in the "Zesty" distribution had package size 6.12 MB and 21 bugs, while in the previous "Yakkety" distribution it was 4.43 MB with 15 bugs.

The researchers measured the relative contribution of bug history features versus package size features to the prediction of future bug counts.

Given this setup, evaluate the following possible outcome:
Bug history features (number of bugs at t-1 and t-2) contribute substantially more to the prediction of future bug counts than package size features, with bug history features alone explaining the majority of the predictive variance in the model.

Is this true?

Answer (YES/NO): NO